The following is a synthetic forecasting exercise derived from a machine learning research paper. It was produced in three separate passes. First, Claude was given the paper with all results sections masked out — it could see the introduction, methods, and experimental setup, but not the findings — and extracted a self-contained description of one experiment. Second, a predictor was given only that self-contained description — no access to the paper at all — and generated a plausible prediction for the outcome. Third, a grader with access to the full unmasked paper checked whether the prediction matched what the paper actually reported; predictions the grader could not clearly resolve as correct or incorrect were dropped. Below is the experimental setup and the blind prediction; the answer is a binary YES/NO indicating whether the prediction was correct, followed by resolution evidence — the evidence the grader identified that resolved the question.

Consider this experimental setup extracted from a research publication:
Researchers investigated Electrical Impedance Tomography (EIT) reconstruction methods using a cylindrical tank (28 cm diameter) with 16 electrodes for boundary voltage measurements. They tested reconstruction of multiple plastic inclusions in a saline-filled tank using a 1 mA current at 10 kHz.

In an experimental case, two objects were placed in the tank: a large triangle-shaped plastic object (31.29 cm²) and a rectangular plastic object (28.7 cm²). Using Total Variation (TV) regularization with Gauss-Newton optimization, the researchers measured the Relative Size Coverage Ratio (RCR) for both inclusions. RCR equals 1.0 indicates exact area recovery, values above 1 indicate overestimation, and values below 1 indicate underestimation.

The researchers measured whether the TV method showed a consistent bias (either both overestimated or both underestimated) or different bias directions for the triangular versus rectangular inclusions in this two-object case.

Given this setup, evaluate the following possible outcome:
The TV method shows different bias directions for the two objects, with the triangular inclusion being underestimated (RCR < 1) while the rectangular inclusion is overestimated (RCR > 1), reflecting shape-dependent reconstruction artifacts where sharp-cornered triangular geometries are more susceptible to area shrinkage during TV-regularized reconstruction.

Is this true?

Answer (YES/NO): NO